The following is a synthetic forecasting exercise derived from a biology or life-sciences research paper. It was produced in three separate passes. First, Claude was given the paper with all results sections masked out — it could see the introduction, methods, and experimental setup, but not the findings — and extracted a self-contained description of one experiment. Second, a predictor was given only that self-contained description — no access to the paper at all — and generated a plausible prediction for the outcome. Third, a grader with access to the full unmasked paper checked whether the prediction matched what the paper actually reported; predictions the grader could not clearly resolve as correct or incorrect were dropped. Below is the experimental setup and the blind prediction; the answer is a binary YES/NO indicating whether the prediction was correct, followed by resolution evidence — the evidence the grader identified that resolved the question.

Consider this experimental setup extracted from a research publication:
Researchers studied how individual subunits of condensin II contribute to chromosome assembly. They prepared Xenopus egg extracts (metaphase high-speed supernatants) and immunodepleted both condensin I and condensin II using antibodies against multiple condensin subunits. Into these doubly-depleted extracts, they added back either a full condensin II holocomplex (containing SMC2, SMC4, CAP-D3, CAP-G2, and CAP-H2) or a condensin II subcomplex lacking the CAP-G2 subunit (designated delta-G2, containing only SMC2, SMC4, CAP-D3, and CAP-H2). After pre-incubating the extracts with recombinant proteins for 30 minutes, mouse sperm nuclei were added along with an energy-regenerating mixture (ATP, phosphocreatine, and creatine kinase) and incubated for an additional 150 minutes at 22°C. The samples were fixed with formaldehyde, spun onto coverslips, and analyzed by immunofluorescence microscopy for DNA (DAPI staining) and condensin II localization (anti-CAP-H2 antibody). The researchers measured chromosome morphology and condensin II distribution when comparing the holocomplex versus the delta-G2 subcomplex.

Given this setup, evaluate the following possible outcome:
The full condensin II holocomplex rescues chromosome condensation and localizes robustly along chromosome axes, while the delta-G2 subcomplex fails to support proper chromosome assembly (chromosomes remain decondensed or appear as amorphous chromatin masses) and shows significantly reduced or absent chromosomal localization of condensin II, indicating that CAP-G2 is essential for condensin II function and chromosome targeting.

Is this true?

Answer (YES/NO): NO